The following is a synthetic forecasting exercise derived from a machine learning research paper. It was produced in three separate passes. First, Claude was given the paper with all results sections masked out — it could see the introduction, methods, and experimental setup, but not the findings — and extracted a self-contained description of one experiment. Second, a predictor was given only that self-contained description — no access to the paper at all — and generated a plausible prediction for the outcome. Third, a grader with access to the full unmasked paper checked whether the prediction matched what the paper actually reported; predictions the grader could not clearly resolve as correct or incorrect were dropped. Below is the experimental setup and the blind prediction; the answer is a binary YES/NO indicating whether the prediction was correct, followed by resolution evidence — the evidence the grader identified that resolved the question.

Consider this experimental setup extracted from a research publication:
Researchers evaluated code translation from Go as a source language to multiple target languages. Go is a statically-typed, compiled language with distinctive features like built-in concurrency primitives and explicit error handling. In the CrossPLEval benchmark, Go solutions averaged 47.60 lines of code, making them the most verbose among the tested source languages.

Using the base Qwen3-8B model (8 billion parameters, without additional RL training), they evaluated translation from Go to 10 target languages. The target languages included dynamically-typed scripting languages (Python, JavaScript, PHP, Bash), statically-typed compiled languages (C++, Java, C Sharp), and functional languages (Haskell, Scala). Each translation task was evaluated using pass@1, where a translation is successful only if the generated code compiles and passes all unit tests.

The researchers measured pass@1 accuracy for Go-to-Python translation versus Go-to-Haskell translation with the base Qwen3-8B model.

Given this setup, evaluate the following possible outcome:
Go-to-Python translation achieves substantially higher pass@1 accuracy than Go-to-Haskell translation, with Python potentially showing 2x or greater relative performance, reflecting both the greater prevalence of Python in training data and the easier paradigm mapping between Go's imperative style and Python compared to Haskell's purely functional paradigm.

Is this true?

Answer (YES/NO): YES